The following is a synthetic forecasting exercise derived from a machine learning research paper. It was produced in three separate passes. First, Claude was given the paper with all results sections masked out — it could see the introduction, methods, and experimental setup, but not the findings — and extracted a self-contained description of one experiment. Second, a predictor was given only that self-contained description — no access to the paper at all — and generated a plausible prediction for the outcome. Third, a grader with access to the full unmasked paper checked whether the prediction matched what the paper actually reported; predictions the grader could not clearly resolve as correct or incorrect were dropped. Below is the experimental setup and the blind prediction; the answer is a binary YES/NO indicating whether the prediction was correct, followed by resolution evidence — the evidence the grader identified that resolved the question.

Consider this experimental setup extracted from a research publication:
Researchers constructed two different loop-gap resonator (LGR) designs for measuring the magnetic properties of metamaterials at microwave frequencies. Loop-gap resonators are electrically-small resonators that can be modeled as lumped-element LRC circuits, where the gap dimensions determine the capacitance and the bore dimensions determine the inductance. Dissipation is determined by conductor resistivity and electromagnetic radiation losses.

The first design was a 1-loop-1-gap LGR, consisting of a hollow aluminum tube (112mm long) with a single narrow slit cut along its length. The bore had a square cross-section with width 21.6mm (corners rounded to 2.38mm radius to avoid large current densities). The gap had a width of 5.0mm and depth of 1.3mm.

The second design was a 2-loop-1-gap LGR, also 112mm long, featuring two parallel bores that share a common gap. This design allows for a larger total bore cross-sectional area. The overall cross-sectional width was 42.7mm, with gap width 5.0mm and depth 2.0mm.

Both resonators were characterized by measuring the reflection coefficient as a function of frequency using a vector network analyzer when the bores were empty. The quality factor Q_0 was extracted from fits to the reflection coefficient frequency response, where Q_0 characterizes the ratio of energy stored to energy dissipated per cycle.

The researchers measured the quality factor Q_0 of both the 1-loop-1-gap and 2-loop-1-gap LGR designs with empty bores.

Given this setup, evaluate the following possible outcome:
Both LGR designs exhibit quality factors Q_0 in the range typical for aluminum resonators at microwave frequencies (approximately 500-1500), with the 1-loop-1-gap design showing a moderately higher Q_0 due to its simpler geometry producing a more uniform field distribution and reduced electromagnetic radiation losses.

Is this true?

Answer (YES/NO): NO